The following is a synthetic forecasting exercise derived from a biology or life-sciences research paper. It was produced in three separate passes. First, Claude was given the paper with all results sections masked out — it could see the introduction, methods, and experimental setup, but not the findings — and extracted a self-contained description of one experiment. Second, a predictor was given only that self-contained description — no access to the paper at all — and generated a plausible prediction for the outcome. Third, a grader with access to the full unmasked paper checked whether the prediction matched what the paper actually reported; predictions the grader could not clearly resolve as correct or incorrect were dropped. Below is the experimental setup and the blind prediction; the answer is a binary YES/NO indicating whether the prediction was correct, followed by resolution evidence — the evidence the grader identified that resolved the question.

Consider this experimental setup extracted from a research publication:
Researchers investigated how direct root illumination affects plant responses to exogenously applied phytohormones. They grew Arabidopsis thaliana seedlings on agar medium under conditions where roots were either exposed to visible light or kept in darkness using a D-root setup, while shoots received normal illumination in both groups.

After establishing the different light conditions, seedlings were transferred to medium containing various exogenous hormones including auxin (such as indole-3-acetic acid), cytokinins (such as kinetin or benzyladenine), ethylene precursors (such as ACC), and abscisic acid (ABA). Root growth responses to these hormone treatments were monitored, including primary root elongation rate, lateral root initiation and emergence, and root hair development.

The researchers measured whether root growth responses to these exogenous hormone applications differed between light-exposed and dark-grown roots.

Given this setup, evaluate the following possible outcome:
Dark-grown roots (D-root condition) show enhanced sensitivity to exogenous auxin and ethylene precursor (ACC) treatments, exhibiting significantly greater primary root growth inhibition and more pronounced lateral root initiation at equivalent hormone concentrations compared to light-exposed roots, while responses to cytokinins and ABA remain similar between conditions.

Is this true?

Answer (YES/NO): NO